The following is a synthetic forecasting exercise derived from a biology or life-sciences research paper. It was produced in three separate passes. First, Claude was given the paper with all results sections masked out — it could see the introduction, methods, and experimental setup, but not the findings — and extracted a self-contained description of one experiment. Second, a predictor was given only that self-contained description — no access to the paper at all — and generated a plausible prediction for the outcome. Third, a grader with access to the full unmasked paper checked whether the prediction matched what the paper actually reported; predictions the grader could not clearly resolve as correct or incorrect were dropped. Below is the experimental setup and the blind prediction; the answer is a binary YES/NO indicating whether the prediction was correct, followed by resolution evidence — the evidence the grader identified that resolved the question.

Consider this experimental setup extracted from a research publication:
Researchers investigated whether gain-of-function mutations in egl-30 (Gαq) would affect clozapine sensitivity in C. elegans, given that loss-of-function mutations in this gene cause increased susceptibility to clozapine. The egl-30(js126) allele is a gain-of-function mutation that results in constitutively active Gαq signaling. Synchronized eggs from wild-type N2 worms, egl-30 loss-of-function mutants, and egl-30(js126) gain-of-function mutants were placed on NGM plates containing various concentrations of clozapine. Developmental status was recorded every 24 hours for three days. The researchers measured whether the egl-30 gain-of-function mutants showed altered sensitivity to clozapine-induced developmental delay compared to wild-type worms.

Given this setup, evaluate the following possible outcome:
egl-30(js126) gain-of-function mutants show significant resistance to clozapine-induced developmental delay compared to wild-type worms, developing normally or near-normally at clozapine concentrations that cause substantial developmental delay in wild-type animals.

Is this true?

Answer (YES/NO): NO